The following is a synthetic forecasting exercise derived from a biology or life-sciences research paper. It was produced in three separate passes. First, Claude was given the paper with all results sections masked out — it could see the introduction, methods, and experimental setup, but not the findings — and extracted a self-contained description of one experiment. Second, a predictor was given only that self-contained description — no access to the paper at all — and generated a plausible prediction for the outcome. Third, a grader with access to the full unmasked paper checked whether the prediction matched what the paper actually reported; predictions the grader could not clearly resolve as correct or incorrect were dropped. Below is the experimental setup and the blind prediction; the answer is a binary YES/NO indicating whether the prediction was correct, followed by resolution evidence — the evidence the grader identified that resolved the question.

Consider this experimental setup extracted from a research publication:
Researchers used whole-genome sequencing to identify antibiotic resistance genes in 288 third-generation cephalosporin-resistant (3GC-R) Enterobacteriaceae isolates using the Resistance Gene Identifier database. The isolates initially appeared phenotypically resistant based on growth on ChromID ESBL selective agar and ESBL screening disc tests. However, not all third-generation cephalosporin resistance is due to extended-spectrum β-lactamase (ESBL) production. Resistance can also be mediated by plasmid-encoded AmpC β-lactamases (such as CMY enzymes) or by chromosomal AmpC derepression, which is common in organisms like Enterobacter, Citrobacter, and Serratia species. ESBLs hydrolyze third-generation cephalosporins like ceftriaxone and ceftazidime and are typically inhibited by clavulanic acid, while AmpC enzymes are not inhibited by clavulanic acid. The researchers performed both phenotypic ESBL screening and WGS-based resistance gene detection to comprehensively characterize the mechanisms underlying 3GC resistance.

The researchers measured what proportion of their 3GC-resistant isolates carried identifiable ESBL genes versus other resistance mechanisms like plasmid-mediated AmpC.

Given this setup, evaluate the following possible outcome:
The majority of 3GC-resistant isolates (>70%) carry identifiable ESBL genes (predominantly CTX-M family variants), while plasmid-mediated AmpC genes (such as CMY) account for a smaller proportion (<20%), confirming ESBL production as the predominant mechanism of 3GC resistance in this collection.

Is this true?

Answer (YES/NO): YES